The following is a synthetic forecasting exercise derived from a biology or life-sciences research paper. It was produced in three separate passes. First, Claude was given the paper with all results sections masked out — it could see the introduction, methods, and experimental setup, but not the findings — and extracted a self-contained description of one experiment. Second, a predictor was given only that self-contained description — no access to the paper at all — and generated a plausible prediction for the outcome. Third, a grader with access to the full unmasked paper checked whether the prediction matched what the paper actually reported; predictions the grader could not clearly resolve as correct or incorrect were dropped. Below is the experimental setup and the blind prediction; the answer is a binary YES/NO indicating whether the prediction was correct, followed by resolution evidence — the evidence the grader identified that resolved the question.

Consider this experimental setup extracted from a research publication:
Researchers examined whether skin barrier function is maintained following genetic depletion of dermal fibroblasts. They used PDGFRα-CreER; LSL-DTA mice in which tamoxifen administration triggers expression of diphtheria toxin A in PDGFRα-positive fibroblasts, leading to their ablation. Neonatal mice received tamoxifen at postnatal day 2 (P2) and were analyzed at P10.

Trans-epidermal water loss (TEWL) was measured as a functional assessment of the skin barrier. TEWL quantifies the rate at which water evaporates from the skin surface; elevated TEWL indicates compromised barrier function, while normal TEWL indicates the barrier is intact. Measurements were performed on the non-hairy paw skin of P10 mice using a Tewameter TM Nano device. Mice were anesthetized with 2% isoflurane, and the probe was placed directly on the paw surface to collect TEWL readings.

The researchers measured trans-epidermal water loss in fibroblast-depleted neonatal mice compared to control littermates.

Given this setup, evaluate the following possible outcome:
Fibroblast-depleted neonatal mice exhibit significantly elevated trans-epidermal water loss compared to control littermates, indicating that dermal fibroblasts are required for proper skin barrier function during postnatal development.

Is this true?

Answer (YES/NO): NO